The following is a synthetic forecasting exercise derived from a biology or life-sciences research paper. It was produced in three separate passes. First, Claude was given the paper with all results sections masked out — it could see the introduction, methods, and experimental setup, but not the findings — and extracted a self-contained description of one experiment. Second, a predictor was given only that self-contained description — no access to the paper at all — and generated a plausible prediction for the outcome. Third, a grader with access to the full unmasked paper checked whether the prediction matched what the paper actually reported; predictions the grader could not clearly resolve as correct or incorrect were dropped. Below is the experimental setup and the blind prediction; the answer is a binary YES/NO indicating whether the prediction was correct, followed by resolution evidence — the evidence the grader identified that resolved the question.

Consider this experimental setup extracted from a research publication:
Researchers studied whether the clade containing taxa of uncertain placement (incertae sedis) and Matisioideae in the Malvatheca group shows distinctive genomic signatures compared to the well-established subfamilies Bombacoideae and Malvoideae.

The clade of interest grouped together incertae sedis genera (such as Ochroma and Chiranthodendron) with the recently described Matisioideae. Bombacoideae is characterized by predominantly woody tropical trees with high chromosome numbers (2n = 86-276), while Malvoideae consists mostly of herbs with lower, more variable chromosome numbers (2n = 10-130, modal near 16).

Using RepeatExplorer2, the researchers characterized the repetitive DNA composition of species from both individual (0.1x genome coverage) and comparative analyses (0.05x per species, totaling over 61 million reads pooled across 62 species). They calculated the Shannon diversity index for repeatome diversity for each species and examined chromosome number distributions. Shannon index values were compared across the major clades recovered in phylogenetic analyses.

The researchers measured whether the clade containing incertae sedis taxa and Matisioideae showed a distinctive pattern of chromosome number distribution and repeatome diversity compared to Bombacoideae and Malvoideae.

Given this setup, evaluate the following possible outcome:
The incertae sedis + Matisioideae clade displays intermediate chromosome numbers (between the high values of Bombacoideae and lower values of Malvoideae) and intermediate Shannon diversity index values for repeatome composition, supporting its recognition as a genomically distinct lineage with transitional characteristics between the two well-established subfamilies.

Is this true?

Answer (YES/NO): NO